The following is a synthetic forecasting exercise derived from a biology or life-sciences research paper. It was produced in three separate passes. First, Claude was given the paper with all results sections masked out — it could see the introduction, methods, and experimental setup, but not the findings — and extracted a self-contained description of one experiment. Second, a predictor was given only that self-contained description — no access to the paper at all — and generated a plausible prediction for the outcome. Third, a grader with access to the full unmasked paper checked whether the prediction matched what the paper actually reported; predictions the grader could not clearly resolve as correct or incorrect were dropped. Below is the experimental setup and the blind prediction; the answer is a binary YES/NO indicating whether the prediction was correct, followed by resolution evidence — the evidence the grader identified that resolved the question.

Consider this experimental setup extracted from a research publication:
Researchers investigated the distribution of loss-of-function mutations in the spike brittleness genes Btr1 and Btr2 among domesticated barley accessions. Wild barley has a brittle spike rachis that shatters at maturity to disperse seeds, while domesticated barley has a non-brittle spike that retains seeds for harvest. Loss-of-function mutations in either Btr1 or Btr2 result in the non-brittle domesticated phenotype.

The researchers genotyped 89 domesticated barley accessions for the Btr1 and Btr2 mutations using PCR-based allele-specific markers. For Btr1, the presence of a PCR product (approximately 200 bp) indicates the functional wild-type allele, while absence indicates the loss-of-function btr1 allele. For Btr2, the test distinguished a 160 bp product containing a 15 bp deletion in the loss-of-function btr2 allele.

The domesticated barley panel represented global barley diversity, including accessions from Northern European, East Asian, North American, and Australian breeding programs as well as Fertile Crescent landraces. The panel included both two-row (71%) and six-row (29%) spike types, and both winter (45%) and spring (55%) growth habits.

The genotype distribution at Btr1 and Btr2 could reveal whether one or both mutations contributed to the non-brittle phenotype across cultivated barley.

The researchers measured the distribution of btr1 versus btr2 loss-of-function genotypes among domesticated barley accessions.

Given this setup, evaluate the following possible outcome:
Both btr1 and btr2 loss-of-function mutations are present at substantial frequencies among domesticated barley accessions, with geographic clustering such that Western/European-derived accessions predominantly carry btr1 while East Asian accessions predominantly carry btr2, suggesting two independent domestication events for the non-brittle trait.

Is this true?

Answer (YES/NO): YES